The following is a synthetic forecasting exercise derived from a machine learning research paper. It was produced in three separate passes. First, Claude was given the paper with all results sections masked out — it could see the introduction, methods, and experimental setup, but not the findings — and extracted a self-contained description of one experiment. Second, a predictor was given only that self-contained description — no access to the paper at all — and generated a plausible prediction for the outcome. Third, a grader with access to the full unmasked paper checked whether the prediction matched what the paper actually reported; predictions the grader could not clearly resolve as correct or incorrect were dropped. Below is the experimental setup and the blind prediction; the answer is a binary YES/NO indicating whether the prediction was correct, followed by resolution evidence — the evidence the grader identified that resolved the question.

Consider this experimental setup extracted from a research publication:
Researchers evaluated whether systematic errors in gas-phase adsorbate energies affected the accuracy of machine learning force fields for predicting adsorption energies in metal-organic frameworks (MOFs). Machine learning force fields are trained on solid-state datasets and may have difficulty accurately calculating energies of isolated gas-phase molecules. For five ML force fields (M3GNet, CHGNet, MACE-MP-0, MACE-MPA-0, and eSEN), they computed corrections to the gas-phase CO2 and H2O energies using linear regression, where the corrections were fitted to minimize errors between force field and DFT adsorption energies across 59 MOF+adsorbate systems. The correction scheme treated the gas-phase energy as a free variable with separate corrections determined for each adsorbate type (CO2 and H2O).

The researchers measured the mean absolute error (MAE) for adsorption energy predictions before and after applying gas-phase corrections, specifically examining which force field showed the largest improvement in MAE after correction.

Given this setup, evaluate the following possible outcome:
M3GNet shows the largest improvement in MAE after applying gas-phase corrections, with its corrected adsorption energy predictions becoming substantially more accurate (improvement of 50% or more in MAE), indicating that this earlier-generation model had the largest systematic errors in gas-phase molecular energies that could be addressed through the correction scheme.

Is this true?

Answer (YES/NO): NO